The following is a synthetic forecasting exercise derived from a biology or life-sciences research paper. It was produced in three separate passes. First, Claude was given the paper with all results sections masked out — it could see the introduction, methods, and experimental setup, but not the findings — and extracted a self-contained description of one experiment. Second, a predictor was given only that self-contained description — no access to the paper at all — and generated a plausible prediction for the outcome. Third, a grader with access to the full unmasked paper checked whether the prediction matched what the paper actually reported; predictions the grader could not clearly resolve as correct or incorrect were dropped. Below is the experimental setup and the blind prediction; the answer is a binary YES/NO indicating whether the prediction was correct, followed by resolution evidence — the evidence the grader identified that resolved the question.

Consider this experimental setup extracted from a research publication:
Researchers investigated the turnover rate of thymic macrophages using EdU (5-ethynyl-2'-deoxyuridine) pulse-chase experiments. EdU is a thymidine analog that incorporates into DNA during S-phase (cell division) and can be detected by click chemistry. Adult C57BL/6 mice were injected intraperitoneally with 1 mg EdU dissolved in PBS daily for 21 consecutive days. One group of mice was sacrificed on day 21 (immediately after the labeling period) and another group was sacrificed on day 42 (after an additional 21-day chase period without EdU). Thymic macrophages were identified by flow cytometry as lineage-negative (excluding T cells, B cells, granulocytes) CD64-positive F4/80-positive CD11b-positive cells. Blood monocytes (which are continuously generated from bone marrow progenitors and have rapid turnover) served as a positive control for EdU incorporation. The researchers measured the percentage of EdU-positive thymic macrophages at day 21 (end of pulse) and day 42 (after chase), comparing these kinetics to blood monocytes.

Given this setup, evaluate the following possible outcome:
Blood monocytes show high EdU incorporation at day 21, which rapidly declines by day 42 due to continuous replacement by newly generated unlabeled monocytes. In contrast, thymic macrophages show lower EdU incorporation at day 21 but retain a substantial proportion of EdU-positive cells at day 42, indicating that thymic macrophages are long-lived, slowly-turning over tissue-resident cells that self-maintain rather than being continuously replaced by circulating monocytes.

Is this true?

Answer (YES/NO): NO